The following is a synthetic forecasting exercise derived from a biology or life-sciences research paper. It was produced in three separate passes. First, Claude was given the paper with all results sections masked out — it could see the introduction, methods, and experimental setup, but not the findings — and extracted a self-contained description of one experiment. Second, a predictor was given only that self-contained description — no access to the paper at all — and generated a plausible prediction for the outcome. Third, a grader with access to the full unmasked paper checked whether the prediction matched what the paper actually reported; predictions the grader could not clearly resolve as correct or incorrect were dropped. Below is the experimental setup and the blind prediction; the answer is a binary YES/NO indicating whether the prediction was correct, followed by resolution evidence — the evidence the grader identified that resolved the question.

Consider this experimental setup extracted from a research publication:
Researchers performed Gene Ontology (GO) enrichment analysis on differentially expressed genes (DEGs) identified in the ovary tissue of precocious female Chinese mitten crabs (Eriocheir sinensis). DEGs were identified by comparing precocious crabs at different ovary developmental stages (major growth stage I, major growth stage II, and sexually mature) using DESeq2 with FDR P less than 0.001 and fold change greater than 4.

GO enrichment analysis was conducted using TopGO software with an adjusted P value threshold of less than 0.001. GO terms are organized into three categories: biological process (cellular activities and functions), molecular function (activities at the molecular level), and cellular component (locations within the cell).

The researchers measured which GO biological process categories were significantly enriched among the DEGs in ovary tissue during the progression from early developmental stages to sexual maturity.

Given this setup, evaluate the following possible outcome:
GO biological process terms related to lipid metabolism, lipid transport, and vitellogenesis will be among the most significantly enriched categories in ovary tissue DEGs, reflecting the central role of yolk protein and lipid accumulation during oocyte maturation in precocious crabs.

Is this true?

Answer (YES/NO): NO